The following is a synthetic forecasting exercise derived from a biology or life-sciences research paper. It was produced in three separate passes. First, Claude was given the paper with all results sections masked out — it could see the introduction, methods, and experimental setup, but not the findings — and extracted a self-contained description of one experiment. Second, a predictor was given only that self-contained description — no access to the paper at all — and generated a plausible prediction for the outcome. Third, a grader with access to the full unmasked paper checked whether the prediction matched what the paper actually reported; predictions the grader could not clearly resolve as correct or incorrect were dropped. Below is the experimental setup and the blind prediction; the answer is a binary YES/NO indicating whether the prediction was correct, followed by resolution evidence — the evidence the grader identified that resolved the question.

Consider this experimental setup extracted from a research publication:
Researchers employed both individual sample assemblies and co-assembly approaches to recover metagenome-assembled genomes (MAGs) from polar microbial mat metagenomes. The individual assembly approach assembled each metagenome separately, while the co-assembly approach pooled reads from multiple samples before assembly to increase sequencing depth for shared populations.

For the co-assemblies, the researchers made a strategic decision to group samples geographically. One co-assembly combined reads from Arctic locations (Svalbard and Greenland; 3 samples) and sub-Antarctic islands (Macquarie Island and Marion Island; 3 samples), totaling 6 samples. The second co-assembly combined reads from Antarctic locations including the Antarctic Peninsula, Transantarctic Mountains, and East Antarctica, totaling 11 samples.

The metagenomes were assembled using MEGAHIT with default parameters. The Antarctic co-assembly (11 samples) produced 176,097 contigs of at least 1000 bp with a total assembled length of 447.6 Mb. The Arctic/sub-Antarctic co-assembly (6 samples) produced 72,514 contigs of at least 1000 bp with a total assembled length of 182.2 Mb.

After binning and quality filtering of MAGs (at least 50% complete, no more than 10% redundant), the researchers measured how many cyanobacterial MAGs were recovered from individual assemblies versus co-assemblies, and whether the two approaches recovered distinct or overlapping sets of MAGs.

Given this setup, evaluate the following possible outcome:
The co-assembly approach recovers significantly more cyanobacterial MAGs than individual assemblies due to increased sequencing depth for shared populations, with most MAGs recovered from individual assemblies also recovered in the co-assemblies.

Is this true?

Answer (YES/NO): NO